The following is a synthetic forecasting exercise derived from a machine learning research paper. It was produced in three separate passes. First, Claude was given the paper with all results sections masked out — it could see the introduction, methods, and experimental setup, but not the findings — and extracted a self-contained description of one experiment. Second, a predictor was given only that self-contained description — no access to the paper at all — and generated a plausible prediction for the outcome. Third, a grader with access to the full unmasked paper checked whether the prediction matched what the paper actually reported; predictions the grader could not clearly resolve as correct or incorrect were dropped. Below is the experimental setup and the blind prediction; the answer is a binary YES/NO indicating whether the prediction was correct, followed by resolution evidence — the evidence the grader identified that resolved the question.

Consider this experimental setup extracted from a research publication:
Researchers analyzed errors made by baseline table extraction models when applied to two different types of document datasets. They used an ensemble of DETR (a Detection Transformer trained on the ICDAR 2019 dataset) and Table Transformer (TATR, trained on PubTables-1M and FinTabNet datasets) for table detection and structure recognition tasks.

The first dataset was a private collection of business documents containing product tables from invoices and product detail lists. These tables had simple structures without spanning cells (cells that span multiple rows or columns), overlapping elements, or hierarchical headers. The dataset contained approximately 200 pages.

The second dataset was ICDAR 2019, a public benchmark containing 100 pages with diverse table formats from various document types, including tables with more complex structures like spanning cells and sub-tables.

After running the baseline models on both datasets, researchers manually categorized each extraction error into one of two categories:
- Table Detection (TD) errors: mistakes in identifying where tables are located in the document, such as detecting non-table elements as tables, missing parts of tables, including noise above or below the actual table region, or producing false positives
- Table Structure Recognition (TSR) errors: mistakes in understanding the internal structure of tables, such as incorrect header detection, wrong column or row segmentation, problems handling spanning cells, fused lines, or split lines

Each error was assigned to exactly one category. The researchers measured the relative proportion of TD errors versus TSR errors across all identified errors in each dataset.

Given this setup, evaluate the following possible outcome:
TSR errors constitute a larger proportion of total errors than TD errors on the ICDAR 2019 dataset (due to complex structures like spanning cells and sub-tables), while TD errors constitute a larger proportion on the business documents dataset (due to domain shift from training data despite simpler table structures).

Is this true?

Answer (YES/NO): YES